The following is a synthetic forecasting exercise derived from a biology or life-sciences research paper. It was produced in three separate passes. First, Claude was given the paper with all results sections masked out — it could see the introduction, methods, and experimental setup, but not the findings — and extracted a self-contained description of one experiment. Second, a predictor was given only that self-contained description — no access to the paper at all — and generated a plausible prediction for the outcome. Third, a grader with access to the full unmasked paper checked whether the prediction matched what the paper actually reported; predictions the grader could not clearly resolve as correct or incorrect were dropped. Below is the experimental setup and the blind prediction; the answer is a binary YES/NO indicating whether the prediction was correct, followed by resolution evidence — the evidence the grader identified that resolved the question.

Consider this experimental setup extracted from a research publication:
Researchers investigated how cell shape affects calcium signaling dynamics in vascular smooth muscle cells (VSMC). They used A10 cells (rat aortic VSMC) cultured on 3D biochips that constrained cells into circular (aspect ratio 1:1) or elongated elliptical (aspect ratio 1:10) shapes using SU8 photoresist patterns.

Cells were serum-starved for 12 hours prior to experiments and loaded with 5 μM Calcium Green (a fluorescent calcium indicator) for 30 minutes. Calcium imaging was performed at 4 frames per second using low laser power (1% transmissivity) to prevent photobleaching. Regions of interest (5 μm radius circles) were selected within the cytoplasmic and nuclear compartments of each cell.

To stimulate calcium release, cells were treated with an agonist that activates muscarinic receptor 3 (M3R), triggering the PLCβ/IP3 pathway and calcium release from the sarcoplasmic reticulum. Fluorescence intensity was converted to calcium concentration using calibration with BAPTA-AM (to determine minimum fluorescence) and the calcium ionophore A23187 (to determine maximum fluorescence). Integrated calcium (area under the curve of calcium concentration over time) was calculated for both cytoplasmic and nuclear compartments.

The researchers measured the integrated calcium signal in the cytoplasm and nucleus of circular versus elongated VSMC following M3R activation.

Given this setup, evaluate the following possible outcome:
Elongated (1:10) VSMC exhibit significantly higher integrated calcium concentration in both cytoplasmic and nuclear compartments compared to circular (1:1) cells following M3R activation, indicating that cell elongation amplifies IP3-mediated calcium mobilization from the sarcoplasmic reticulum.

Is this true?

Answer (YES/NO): NO